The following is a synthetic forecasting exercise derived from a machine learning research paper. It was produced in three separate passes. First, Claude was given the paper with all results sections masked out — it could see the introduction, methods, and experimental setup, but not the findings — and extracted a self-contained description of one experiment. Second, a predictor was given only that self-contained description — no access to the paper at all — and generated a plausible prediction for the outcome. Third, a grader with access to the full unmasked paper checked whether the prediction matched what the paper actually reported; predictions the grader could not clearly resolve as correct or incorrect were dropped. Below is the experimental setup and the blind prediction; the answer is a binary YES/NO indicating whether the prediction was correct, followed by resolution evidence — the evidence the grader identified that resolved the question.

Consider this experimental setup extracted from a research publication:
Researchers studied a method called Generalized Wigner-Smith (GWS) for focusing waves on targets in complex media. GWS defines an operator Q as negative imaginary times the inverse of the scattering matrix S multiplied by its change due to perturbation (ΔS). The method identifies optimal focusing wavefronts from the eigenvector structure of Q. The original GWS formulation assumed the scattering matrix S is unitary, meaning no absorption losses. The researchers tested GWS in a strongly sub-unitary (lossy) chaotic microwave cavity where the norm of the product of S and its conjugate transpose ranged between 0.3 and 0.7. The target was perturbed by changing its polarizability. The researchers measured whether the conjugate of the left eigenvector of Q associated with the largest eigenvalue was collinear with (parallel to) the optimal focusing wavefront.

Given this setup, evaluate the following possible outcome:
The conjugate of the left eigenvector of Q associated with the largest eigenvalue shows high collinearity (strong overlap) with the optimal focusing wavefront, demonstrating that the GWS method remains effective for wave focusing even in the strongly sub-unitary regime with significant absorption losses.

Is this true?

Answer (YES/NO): YES